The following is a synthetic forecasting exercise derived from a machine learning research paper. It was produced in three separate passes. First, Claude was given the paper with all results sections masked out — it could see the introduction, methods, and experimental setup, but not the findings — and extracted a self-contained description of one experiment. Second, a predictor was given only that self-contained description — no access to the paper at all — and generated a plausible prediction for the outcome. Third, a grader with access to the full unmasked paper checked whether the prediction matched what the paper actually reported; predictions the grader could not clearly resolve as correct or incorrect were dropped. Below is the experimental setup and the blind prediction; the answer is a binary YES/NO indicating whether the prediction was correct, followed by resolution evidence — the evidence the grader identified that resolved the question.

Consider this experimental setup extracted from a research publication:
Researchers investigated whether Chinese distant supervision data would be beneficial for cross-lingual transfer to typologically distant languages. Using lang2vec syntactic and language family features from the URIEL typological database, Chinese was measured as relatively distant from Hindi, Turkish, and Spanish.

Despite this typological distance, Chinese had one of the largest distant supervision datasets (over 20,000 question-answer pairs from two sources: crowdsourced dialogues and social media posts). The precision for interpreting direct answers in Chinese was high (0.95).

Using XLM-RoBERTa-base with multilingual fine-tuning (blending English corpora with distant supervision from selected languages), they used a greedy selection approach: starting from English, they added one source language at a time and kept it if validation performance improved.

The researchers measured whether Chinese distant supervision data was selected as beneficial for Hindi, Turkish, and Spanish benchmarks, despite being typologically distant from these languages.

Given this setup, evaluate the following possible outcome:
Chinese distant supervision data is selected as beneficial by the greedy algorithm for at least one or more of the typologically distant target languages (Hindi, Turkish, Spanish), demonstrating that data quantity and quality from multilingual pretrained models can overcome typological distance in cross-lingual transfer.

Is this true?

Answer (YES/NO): YES